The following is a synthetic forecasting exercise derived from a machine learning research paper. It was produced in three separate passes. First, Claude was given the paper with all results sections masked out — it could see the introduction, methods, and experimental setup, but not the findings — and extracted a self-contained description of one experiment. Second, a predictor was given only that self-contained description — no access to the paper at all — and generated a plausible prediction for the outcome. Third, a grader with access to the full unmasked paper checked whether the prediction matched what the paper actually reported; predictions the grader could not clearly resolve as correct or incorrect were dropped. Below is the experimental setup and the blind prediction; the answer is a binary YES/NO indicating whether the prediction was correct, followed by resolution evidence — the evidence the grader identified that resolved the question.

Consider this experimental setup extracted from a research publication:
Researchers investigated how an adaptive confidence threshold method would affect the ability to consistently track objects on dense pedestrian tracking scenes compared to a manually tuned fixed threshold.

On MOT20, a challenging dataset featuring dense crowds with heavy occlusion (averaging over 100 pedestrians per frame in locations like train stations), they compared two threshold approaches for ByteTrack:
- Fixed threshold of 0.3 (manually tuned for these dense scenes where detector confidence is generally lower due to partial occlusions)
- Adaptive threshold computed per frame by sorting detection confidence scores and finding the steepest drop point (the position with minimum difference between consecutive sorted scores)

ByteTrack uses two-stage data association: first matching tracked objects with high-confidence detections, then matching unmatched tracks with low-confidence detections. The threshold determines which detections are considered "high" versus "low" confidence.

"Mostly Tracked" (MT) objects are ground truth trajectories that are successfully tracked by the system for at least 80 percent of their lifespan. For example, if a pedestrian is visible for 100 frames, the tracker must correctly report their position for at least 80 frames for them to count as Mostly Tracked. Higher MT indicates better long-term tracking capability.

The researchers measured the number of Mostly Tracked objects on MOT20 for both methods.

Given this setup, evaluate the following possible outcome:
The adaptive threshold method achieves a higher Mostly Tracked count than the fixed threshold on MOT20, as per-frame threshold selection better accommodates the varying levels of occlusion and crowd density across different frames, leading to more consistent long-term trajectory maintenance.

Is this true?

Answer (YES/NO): NO